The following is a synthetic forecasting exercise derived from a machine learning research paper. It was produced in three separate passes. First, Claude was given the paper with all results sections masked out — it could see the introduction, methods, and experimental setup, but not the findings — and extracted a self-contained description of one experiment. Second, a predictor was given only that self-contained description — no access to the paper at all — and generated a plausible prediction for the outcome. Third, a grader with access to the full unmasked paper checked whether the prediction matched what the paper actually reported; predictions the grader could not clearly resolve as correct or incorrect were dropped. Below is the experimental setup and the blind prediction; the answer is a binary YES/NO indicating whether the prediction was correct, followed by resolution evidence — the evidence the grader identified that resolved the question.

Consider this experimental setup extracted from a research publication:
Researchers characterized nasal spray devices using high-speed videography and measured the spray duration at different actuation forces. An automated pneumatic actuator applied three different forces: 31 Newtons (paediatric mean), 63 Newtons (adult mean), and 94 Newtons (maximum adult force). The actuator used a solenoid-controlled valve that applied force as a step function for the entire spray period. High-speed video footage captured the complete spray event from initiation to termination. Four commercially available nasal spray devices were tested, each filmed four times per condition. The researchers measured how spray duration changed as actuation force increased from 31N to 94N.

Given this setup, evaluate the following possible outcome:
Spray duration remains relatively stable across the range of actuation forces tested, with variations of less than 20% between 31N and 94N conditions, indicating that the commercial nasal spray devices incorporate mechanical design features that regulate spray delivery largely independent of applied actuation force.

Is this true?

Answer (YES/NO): NO